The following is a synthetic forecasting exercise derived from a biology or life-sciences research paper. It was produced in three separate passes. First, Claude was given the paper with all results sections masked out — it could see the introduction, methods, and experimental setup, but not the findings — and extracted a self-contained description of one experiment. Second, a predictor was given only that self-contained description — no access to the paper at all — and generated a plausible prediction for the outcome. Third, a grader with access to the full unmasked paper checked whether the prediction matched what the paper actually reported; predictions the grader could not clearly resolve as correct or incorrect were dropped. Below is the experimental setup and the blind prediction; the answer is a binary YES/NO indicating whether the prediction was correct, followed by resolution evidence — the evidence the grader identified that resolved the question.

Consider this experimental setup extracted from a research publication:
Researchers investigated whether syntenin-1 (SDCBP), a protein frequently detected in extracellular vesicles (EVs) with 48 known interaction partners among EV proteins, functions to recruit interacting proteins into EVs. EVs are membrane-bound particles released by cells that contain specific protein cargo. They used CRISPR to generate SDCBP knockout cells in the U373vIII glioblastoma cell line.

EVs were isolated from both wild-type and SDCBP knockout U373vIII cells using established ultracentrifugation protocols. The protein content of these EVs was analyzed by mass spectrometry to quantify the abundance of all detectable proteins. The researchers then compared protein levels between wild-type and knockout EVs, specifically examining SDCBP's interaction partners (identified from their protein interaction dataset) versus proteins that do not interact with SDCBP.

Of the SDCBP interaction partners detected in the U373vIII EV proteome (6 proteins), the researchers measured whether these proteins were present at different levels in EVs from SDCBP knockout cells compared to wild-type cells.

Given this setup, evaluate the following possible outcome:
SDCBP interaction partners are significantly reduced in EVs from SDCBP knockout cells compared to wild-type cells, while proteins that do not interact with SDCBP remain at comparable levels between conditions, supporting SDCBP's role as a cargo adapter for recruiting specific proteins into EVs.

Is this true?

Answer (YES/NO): NO